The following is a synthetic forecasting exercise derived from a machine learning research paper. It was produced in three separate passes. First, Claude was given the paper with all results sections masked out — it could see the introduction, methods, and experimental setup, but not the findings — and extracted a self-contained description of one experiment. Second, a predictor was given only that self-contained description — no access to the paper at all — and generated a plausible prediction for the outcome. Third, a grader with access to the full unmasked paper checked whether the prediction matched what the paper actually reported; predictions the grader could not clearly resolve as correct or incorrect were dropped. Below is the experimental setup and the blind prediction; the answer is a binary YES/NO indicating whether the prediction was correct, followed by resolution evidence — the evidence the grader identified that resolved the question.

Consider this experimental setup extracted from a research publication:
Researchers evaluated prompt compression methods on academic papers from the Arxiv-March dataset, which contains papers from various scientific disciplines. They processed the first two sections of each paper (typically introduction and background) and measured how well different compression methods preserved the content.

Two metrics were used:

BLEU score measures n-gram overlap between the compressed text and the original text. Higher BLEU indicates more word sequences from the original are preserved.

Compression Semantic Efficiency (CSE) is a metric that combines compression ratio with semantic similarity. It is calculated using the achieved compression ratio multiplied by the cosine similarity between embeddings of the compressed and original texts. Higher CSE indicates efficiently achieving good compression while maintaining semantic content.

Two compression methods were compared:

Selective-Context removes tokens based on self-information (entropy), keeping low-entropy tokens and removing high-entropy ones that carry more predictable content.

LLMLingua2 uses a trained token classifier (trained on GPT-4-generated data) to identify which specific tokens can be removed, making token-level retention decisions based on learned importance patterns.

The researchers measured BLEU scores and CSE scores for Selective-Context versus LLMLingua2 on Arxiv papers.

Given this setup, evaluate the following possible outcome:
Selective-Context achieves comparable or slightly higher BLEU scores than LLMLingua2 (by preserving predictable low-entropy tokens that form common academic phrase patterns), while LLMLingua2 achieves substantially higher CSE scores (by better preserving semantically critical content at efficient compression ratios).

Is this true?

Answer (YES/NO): NO